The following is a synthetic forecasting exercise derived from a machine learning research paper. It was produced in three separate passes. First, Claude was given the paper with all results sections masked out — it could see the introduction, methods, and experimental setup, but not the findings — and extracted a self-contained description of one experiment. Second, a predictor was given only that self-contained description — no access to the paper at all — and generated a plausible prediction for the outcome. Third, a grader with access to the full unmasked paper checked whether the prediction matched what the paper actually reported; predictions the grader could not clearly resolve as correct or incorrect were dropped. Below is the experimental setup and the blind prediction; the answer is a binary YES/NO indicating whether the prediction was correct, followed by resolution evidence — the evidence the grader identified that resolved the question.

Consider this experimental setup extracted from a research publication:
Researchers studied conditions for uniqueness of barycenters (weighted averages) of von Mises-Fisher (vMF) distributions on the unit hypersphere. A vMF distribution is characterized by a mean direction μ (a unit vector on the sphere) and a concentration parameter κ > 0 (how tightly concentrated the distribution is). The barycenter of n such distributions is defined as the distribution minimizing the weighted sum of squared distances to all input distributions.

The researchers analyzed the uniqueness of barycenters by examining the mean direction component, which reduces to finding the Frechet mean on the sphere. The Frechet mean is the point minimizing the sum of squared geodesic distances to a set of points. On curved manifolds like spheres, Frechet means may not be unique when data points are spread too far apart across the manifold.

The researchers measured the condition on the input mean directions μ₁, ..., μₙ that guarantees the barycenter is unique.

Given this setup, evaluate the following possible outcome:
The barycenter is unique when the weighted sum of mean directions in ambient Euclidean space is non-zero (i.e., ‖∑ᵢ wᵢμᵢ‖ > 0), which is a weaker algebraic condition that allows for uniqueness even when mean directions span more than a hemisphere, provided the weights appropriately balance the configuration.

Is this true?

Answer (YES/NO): NO